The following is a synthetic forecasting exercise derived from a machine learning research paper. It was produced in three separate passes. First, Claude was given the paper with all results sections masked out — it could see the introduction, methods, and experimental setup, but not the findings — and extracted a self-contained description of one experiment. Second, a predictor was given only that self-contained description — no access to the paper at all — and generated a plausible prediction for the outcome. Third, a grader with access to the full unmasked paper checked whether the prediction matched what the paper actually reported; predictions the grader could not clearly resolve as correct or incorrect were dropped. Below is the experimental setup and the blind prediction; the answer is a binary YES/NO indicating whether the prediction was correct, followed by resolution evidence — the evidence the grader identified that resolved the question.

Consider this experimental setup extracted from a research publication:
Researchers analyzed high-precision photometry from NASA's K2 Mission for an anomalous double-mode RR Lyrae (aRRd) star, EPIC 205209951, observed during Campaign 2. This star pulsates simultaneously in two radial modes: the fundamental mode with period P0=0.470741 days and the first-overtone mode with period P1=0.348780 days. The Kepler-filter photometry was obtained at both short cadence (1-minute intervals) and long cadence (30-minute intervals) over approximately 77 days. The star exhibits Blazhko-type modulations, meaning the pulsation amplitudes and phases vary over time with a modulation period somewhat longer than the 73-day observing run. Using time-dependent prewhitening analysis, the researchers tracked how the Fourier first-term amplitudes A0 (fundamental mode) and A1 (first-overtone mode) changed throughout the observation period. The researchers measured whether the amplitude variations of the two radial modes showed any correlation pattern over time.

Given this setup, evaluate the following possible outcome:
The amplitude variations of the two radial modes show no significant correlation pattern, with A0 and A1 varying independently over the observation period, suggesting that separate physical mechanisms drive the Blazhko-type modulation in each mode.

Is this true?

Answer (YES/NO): NO